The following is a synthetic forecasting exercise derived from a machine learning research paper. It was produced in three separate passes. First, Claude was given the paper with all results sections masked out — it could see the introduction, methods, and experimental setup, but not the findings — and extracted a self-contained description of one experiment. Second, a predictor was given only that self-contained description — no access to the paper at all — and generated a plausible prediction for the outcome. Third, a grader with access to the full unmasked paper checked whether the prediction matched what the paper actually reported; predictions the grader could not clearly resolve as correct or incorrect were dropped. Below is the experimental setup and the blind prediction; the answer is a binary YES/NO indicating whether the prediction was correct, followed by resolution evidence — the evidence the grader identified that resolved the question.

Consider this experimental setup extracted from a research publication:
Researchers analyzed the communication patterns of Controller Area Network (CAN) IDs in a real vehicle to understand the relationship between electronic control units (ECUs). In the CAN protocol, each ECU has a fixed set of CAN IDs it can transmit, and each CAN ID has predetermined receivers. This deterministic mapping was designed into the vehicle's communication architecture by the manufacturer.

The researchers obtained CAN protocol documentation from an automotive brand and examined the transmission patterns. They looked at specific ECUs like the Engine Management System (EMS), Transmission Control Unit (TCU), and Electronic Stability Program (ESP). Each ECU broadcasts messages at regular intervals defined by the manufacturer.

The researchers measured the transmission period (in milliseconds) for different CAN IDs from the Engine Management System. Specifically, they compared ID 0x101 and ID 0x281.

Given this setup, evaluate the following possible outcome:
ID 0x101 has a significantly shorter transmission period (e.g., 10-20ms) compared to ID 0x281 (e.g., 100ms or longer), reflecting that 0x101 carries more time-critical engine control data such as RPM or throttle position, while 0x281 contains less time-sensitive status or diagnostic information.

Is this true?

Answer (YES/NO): YES